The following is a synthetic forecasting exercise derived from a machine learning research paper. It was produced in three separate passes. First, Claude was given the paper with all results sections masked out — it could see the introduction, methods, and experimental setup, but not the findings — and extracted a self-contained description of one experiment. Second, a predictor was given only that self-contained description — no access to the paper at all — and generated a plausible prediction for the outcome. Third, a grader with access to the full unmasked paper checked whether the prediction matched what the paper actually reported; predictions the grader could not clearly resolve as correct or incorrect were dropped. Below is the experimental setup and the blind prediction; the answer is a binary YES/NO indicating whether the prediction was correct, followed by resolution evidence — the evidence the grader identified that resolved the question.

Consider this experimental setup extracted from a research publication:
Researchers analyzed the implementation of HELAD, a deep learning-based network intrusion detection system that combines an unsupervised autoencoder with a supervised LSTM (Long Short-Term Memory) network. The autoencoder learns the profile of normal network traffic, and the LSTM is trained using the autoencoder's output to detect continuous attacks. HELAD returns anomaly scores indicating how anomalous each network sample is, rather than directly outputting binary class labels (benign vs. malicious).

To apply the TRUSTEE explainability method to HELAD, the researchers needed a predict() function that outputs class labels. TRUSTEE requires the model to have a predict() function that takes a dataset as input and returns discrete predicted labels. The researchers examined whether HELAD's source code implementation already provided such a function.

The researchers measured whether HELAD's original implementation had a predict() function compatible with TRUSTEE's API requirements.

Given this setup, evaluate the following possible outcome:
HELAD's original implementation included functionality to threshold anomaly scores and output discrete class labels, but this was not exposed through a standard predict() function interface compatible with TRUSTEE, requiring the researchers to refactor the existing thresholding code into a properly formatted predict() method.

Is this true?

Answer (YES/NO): NO